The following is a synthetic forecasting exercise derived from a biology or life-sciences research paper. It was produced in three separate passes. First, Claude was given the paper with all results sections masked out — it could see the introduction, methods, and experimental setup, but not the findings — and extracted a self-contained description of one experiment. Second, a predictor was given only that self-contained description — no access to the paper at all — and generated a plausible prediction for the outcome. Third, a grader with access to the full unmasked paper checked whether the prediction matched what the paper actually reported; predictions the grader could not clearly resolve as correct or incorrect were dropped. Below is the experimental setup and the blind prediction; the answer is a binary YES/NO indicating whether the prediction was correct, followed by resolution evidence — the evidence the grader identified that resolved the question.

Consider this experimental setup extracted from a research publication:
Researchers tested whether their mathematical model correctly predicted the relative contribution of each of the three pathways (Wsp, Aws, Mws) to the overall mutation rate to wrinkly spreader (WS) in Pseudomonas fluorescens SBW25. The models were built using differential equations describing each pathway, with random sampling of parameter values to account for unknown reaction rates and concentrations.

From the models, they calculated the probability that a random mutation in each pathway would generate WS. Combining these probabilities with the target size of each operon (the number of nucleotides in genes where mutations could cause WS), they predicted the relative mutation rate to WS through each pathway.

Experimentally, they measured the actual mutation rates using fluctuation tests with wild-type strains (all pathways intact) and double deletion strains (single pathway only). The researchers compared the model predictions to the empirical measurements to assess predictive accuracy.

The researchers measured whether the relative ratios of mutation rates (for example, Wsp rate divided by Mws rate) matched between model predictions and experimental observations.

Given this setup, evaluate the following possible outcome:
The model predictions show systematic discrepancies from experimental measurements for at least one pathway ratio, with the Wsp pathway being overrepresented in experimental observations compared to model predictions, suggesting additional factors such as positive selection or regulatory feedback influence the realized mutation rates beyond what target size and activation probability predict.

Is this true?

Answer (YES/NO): NO